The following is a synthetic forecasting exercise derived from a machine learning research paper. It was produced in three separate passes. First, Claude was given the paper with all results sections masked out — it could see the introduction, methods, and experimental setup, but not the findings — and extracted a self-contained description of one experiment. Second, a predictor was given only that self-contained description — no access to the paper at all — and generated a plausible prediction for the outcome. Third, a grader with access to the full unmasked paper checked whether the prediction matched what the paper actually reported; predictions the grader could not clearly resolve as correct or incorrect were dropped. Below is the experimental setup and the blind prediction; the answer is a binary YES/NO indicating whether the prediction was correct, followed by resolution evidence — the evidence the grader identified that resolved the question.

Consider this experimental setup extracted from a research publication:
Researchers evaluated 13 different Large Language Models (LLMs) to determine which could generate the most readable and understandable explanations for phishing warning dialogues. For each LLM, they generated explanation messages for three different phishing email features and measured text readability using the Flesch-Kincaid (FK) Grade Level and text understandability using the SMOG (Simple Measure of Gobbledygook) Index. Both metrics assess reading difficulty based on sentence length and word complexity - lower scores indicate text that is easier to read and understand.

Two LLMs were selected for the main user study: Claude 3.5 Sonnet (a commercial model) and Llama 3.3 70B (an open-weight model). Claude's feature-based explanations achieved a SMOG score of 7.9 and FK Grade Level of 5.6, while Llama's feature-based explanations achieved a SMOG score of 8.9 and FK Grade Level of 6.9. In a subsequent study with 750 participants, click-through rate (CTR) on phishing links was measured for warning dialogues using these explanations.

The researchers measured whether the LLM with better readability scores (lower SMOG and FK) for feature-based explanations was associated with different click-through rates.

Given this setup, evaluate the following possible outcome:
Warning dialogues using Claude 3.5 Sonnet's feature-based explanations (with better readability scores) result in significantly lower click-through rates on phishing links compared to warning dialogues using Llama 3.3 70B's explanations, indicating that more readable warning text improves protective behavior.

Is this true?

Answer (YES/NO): NO